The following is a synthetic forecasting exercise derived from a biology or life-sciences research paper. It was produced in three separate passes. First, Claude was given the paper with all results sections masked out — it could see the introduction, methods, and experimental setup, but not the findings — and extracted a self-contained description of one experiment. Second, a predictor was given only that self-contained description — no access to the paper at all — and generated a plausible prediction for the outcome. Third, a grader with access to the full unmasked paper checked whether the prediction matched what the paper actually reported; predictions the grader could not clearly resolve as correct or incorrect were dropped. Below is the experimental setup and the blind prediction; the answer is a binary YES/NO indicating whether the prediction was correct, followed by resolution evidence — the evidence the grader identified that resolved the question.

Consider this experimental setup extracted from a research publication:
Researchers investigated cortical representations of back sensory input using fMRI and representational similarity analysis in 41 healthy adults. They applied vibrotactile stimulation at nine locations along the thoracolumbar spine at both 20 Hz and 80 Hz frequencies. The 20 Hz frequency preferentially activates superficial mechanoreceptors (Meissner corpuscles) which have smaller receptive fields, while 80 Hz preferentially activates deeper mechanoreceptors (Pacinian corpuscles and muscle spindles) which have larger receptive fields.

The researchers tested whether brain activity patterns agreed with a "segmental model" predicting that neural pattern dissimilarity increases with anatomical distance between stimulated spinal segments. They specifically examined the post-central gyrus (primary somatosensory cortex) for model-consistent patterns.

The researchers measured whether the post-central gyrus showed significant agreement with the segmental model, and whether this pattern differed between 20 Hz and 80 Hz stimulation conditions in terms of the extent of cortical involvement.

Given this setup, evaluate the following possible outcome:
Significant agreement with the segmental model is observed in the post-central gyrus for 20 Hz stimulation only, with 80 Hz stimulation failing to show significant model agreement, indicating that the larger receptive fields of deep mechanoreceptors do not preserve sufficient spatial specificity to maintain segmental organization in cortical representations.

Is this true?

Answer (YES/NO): NO